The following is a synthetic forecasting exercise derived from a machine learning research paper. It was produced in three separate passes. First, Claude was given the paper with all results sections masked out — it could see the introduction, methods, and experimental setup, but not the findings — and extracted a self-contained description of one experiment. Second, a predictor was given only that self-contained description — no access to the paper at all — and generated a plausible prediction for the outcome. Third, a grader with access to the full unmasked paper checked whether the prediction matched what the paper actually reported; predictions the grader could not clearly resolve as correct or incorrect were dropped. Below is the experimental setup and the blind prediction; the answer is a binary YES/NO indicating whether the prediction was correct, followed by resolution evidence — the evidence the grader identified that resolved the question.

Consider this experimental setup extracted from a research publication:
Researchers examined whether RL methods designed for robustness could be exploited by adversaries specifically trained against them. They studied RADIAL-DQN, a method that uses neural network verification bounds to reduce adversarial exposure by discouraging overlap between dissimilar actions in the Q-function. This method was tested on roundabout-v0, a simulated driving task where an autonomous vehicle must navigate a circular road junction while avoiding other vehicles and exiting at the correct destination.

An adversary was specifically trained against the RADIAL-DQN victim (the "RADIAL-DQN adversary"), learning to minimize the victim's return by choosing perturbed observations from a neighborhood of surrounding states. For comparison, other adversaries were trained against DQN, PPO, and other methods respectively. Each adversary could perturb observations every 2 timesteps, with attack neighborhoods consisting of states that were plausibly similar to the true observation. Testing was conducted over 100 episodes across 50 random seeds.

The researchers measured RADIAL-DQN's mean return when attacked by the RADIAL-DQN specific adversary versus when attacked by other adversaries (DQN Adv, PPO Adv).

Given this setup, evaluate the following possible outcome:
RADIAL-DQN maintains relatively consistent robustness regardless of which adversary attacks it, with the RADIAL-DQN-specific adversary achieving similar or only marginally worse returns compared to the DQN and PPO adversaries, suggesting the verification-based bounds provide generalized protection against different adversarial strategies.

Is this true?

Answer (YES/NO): NO